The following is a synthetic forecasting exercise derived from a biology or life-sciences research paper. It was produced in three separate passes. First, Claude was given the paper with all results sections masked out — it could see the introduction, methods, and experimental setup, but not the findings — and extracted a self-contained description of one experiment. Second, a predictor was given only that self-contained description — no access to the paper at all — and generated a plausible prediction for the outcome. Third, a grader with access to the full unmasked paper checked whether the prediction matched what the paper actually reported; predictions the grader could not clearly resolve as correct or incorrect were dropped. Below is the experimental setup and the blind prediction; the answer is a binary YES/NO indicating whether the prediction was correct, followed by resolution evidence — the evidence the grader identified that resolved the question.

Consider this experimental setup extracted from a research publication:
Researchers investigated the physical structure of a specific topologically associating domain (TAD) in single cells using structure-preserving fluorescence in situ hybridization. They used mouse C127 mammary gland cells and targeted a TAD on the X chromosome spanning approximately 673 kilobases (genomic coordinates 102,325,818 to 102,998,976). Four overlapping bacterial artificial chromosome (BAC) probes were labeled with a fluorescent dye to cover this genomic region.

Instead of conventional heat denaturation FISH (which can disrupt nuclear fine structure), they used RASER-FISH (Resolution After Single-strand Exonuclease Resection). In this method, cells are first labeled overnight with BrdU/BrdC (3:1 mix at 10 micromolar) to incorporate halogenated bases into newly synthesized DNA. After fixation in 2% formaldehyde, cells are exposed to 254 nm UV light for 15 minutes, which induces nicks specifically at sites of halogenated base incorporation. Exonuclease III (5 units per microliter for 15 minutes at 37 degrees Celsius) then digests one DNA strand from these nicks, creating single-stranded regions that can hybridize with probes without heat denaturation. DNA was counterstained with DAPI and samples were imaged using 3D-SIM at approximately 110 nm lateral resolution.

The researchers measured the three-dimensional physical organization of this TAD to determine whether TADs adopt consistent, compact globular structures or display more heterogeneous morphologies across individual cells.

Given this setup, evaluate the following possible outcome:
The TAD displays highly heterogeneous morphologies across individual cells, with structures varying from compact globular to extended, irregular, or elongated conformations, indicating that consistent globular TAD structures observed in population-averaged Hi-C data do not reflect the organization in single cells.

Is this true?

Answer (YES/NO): NO